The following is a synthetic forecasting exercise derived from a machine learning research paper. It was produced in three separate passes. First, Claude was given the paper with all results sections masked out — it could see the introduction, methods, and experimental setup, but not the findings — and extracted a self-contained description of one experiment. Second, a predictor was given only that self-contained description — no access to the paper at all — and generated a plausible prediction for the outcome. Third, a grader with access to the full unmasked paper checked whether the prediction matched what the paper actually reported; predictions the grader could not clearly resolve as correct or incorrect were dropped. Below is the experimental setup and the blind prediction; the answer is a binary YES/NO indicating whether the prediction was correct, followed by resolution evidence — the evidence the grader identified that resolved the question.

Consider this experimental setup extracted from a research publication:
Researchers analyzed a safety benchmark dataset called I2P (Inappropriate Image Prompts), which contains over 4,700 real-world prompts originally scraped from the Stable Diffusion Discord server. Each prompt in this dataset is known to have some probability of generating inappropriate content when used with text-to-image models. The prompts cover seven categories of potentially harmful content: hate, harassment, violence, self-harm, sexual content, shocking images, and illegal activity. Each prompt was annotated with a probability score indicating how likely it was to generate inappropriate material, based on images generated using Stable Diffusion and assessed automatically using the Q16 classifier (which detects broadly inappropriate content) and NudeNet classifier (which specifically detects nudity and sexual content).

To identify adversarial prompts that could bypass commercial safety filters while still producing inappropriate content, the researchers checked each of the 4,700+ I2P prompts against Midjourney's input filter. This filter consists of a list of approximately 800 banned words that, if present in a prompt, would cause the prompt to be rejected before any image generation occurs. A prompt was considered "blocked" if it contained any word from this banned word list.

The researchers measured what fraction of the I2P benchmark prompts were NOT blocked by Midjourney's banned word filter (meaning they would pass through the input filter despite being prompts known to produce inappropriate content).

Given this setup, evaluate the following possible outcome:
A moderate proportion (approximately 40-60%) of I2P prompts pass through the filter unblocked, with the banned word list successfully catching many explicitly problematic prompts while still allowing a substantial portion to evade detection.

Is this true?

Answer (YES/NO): NO